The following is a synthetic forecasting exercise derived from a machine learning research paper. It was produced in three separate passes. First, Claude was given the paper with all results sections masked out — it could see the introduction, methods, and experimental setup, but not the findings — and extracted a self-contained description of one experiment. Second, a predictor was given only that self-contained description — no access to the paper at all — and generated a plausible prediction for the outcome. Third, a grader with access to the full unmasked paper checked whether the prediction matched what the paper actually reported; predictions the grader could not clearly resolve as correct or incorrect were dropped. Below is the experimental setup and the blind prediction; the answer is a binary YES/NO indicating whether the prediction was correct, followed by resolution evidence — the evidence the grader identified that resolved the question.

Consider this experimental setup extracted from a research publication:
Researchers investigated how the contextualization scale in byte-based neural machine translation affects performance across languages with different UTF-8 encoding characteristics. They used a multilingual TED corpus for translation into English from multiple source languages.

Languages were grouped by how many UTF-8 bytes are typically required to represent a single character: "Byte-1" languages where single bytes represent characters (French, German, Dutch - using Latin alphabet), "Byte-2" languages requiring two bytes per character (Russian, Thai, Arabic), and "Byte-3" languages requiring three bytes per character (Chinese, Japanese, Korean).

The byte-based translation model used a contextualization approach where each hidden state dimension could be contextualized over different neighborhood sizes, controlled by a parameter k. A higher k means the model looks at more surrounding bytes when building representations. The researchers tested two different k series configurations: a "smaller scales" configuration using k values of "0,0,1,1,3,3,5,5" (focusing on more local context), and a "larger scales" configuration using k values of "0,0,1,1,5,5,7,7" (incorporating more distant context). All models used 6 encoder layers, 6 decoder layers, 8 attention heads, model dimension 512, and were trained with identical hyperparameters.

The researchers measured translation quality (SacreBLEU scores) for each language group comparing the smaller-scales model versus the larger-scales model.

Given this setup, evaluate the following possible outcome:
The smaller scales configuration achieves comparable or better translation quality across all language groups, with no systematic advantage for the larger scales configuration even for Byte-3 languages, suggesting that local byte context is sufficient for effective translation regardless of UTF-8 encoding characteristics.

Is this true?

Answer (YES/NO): NO